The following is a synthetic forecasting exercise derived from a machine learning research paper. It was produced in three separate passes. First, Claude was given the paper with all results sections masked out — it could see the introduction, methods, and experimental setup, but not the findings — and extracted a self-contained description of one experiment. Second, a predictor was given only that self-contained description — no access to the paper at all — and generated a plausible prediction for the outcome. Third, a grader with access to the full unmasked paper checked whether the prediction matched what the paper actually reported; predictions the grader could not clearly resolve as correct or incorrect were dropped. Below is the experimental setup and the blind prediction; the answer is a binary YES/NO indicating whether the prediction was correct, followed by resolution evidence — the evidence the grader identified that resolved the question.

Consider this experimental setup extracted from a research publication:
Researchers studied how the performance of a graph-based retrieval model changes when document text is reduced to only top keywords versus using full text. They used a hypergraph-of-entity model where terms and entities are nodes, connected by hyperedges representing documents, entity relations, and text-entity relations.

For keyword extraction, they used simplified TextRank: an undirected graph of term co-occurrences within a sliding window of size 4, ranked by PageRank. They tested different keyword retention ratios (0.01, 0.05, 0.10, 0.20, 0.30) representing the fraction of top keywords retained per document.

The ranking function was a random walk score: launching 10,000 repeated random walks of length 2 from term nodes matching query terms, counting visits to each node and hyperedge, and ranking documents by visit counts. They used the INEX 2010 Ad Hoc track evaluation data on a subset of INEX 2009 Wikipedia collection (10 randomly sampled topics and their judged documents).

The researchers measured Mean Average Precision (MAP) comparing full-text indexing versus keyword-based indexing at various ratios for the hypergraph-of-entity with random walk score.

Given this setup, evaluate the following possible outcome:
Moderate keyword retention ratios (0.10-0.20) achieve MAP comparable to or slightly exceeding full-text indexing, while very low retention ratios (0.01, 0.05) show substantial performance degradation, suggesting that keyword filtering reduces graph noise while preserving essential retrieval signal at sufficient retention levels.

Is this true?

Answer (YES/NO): NO